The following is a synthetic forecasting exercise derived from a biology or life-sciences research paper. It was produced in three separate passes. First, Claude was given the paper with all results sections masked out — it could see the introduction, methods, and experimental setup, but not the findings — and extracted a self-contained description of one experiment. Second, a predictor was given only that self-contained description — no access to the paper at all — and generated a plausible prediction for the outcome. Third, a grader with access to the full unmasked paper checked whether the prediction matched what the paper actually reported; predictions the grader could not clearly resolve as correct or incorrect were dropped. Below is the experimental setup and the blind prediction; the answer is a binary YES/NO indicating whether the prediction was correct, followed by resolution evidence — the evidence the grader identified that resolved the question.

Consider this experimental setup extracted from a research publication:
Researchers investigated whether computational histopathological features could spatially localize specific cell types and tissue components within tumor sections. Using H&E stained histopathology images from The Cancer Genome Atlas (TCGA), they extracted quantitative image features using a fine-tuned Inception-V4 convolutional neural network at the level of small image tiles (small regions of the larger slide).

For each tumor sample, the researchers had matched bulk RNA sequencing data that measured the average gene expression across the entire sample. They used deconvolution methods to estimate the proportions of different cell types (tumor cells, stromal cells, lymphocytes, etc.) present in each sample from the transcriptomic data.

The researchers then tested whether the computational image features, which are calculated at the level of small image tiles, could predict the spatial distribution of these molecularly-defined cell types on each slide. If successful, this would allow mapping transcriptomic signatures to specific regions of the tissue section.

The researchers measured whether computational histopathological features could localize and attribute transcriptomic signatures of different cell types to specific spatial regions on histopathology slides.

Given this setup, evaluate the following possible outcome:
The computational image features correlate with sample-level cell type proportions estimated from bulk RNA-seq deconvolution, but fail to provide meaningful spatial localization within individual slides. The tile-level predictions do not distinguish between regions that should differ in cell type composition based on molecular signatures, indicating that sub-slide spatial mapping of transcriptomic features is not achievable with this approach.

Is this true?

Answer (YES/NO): NO